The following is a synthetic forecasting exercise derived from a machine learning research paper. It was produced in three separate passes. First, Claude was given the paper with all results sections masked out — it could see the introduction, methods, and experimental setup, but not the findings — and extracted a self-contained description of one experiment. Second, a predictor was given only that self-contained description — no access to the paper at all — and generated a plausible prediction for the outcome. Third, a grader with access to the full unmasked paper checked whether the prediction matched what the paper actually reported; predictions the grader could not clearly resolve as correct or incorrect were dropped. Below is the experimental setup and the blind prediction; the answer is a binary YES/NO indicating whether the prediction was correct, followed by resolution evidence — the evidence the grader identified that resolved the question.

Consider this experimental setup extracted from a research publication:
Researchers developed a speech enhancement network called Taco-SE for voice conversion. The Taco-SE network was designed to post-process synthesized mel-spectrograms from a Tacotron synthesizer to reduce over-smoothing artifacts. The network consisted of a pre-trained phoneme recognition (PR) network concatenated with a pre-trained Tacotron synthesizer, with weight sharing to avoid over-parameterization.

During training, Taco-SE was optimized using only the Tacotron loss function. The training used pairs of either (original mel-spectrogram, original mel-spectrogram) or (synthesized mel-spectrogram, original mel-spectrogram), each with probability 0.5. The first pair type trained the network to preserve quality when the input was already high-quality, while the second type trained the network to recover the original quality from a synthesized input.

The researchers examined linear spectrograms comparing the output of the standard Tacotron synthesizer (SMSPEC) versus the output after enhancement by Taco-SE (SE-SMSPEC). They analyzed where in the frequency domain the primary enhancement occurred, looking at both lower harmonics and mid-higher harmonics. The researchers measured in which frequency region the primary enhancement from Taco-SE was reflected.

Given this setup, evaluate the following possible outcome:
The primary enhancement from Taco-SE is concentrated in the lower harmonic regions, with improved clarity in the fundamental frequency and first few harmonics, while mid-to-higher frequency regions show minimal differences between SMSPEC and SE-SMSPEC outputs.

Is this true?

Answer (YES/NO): NO